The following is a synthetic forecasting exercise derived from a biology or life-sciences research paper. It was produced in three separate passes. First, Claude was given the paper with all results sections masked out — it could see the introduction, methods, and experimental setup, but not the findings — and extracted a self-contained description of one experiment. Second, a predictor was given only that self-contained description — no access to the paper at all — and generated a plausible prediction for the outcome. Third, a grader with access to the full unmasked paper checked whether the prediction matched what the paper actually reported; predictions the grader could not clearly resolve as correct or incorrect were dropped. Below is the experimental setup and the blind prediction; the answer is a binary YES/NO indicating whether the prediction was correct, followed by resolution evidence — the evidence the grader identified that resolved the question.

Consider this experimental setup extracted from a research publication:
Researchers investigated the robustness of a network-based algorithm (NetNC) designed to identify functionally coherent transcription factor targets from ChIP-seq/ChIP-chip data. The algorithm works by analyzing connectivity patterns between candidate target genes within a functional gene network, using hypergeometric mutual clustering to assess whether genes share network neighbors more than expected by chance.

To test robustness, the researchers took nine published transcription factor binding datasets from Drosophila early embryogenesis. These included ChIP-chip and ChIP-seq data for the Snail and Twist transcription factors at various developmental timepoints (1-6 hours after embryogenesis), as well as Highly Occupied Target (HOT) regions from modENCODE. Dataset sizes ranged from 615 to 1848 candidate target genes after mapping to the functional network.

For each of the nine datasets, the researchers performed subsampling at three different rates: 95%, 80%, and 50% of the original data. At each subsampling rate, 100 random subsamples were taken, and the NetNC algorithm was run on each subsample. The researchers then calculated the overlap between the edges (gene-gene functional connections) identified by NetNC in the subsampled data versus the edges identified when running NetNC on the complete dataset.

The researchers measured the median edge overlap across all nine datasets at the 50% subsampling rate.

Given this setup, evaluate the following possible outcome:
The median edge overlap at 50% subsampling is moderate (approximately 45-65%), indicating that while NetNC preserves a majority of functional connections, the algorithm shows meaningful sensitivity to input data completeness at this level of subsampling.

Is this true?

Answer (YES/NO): NO